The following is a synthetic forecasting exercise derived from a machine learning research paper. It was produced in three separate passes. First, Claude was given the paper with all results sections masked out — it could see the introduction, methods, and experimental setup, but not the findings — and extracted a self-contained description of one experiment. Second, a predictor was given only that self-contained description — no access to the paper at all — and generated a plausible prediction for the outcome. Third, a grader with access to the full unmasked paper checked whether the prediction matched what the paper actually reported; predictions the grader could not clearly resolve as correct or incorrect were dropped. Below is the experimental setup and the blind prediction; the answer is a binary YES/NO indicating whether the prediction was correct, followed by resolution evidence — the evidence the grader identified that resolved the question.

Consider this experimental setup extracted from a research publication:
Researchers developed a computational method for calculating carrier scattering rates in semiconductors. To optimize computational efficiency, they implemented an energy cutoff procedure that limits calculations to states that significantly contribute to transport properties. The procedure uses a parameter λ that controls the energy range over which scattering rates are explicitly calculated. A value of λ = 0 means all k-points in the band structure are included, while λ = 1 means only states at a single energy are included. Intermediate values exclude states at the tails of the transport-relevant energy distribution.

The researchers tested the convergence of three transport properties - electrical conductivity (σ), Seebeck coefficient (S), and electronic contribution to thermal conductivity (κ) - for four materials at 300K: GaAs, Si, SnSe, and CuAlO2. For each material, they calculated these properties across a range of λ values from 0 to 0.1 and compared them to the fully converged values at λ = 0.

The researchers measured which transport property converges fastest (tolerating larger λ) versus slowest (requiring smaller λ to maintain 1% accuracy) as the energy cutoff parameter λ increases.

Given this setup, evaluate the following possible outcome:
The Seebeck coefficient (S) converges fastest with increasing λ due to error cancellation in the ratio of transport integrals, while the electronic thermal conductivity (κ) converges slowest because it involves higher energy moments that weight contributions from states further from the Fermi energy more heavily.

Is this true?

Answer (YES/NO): YES